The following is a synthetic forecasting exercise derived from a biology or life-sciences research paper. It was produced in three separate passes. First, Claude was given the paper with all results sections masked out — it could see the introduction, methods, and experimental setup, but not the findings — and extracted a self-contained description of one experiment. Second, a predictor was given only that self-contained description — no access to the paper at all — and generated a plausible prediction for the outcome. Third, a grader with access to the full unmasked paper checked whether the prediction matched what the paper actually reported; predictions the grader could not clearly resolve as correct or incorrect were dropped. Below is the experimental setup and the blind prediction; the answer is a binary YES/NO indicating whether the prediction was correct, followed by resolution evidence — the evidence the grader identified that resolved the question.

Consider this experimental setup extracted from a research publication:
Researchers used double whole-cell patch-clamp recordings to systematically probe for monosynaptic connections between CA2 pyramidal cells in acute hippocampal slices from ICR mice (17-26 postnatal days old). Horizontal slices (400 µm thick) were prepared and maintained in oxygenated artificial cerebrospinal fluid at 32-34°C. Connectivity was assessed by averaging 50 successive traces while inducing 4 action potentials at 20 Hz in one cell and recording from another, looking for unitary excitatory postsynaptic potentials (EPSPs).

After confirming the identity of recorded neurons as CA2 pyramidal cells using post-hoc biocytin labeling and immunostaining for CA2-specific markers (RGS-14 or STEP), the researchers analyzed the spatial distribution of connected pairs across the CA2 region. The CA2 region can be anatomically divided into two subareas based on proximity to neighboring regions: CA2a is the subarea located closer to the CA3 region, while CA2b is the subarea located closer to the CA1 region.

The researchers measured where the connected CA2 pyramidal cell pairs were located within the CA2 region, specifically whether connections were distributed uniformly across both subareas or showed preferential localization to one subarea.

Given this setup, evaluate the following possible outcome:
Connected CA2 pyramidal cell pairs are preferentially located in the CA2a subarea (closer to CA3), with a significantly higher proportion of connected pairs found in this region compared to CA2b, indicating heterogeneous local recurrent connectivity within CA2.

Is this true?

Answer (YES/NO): NO